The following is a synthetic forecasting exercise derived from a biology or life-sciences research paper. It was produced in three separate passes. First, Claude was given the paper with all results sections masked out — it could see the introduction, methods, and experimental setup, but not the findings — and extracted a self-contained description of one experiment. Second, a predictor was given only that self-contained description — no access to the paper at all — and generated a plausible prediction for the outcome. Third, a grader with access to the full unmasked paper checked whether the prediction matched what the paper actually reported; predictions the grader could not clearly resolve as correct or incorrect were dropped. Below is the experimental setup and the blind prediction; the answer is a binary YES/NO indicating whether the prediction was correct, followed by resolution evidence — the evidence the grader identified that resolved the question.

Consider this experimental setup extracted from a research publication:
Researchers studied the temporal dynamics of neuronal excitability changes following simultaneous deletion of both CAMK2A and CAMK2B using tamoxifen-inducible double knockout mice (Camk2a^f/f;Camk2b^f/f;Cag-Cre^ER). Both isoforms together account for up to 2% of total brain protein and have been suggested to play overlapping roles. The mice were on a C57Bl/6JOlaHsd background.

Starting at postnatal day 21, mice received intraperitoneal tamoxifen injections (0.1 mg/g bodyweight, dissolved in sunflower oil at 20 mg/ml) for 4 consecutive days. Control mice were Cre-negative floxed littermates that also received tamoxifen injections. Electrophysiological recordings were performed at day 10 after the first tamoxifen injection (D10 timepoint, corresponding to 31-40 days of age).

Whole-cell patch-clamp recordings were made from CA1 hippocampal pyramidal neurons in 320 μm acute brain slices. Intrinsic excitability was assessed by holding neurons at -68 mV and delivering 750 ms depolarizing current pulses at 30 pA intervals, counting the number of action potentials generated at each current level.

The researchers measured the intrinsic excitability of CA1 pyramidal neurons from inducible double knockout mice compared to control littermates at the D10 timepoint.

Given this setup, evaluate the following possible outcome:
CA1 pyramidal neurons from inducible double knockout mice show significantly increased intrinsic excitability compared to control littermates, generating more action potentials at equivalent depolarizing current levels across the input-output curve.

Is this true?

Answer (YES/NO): NO